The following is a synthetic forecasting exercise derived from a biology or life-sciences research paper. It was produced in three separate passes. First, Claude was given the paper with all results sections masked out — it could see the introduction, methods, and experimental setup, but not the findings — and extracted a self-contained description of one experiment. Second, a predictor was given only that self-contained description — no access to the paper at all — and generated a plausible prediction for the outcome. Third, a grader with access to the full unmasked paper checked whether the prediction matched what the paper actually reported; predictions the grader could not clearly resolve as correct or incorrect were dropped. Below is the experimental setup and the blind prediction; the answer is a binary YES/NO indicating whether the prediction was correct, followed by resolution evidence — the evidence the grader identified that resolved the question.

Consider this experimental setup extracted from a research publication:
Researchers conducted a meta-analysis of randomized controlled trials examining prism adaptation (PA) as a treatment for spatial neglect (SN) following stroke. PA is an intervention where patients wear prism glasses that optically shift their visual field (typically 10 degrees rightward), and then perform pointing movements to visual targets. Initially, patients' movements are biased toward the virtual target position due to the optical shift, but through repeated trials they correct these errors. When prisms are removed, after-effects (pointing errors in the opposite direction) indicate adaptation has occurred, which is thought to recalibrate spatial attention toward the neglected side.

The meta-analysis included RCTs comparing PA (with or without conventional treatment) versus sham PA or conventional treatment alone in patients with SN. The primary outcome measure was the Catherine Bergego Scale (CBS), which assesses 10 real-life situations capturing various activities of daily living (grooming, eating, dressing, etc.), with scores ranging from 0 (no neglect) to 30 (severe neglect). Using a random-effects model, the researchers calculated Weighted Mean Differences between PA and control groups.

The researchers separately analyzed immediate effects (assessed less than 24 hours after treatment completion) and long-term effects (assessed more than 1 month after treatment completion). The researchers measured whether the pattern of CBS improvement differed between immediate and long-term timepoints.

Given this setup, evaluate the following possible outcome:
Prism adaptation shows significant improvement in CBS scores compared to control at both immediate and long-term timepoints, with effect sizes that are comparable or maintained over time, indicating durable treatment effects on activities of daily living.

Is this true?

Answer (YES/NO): NO